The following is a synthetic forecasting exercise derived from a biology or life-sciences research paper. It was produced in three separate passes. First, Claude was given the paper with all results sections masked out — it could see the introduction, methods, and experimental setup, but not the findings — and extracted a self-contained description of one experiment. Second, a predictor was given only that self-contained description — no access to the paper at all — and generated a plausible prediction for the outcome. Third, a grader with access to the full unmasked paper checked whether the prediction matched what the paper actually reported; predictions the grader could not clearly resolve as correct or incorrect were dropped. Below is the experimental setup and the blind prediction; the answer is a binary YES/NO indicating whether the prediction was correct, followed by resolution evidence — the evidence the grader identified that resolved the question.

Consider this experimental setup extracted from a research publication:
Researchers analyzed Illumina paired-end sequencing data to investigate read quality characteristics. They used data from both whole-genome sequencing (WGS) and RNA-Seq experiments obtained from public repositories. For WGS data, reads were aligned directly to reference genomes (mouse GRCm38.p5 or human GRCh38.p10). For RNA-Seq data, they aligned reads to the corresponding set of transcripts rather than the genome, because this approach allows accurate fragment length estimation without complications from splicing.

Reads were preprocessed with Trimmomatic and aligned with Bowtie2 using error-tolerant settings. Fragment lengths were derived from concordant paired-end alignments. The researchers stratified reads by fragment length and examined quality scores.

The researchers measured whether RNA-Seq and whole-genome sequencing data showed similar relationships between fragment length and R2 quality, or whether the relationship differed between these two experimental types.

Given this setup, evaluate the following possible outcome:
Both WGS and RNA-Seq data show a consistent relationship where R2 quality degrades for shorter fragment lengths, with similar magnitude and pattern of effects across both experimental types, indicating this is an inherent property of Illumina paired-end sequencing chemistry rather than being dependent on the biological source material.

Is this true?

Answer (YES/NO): NO